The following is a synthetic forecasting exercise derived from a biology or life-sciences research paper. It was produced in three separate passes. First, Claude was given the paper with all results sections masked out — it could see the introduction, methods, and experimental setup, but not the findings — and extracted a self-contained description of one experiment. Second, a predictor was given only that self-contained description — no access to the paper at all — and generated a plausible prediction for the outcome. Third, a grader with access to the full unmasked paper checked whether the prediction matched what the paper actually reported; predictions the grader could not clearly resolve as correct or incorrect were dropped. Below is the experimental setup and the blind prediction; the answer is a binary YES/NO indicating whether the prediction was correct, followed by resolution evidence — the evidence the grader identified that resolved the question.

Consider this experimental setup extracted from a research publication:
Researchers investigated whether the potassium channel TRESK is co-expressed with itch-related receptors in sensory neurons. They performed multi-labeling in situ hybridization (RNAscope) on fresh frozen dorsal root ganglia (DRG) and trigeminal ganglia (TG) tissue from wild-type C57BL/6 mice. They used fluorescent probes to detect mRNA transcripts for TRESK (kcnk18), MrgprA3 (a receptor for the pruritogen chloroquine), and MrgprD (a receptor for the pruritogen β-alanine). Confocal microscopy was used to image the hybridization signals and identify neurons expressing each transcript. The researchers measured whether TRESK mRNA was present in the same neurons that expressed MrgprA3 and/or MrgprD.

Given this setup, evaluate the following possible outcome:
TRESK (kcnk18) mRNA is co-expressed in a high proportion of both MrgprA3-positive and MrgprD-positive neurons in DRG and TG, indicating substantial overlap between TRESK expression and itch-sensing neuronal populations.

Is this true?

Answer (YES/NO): YES